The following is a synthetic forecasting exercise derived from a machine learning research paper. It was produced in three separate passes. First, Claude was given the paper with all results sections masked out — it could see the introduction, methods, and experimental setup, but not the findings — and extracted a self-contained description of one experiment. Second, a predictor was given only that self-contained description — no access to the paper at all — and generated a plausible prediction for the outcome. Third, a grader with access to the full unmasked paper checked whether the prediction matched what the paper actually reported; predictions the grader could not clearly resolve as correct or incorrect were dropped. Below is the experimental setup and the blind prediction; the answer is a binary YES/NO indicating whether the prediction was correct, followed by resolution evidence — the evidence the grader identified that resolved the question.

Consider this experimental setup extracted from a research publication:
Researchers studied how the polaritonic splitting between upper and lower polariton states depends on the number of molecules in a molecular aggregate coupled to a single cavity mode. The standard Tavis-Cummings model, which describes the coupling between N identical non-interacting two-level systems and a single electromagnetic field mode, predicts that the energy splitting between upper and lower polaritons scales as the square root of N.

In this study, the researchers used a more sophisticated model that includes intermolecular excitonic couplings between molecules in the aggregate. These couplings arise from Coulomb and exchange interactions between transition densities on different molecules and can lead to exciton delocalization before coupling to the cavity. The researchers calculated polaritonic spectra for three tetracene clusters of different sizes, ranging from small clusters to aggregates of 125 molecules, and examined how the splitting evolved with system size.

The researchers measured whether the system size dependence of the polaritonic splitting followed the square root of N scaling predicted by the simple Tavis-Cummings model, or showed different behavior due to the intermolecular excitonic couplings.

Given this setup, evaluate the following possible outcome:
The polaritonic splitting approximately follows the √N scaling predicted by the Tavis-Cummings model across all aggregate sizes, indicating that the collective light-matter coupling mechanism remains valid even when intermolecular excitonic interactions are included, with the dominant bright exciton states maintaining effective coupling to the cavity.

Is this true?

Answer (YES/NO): NO